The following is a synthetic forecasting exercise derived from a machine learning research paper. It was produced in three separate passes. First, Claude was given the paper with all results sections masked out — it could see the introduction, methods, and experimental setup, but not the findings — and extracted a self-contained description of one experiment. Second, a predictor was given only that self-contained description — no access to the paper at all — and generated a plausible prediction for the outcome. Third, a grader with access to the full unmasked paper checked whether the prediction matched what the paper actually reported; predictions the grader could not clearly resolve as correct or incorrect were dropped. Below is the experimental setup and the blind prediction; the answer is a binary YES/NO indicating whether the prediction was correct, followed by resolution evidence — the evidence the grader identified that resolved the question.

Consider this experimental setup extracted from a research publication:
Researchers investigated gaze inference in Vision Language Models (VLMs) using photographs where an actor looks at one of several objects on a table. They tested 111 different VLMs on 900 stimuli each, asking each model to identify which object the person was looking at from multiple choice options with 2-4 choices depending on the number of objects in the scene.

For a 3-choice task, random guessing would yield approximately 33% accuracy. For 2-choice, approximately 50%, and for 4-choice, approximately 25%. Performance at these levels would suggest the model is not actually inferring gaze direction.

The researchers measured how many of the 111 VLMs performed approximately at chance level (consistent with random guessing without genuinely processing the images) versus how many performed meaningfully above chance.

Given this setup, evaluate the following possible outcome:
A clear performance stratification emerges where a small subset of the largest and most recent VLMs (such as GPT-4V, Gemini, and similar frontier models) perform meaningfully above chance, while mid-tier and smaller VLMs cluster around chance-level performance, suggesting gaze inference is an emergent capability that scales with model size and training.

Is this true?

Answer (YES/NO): NO